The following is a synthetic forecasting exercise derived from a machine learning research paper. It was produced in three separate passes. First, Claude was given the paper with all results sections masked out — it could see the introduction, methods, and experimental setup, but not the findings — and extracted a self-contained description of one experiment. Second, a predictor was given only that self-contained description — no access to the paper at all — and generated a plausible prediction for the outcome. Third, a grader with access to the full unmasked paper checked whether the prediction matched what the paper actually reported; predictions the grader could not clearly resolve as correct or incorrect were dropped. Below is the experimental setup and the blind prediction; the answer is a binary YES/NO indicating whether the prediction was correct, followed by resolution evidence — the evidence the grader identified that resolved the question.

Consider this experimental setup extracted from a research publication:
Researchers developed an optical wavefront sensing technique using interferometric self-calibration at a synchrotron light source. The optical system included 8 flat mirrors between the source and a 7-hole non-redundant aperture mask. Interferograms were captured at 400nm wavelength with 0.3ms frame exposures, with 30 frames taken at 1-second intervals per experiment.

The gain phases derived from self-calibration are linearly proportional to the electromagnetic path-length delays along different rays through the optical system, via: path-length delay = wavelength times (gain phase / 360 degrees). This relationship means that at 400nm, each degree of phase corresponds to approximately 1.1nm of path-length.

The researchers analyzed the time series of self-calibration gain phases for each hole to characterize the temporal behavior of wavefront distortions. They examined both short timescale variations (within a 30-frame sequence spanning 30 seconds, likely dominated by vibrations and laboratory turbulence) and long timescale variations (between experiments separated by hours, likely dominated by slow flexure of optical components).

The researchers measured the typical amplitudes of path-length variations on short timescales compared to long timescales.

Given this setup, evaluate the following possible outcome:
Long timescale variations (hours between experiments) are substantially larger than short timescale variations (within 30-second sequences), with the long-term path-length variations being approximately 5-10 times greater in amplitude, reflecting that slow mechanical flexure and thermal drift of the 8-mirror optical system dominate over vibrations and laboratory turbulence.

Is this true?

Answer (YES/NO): YES